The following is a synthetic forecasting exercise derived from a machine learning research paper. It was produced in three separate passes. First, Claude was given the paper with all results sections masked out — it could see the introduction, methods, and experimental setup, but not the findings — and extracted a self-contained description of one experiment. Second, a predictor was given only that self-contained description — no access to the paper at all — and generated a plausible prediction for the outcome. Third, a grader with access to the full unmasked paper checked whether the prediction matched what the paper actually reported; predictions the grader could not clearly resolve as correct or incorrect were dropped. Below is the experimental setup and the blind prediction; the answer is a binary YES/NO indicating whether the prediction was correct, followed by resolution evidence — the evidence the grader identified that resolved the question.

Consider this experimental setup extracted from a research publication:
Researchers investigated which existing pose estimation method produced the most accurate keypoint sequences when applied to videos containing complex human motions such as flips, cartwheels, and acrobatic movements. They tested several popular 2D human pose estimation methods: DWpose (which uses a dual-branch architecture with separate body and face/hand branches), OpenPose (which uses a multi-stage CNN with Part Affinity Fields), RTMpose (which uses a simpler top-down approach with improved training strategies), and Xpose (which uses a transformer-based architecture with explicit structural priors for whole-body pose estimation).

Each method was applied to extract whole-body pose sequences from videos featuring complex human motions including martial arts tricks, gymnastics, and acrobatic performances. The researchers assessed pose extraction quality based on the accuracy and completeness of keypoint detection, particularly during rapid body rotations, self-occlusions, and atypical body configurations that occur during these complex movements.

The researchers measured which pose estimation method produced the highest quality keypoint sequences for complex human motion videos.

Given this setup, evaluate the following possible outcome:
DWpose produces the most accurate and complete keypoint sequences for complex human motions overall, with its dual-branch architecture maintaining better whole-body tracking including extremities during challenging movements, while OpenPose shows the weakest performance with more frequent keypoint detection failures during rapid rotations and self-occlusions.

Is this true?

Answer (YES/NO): NO